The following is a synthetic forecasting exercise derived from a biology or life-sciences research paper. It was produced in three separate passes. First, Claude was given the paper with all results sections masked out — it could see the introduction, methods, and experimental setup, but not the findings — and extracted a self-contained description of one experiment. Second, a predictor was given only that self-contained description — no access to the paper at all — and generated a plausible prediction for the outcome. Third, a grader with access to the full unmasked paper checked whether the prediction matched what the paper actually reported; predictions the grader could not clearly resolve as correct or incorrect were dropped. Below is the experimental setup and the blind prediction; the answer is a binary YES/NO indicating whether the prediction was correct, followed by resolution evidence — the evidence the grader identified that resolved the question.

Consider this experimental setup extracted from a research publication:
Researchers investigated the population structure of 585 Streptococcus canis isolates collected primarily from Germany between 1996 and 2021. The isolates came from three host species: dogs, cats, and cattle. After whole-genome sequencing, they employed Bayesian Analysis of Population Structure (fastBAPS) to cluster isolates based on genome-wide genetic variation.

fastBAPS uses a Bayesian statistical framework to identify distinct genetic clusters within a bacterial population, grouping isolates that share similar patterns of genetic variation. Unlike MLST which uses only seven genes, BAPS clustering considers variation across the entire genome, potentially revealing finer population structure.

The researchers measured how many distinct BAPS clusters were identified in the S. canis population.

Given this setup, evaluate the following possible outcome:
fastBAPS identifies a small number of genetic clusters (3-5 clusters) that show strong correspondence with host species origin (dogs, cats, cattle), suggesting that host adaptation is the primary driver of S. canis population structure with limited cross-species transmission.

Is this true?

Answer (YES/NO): NO